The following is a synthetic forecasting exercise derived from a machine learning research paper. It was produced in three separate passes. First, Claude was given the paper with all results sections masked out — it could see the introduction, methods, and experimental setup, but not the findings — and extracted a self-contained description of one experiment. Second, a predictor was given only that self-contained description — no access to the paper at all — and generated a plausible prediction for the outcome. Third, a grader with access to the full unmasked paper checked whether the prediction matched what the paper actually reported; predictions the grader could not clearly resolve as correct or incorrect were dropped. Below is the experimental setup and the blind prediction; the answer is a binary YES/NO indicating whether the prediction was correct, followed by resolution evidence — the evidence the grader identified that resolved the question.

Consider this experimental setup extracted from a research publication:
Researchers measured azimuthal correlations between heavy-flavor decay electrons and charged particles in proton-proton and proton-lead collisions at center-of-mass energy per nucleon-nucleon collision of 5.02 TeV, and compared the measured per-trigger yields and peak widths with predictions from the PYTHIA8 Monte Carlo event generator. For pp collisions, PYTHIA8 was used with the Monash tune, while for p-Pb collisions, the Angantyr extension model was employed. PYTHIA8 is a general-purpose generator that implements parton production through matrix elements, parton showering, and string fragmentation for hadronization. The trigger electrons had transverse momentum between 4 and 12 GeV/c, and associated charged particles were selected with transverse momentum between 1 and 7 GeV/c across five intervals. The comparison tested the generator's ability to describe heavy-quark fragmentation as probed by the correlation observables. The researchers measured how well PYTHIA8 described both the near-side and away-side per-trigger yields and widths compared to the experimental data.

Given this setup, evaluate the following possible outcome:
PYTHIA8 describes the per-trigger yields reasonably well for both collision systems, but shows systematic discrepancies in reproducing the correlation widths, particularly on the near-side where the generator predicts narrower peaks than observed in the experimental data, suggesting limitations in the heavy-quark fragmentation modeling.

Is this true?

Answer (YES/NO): NO